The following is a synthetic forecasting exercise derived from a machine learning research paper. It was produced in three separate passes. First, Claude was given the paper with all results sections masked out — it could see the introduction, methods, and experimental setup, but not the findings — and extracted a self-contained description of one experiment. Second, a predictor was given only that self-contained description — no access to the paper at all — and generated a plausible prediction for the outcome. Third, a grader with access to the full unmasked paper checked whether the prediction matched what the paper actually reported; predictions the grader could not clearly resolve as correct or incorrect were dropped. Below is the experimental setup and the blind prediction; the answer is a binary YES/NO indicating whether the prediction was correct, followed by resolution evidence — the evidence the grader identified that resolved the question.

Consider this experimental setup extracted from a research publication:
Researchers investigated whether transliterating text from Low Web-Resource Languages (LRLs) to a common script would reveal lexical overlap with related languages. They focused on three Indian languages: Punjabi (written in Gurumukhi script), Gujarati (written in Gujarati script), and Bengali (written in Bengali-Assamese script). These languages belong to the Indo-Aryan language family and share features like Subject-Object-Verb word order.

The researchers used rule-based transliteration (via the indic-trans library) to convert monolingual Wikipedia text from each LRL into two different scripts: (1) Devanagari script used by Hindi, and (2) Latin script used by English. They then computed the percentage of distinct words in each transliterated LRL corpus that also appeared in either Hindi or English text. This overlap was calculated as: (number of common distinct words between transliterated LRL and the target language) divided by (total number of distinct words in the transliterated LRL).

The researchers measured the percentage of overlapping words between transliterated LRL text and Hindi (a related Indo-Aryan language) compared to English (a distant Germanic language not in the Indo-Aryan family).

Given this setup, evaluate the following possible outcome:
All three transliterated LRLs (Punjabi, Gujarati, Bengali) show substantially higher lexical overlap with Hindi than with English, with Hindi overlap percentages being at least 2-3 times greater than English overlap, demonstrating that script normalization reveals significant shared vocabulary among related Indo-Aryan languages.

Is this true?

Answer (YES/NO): YES